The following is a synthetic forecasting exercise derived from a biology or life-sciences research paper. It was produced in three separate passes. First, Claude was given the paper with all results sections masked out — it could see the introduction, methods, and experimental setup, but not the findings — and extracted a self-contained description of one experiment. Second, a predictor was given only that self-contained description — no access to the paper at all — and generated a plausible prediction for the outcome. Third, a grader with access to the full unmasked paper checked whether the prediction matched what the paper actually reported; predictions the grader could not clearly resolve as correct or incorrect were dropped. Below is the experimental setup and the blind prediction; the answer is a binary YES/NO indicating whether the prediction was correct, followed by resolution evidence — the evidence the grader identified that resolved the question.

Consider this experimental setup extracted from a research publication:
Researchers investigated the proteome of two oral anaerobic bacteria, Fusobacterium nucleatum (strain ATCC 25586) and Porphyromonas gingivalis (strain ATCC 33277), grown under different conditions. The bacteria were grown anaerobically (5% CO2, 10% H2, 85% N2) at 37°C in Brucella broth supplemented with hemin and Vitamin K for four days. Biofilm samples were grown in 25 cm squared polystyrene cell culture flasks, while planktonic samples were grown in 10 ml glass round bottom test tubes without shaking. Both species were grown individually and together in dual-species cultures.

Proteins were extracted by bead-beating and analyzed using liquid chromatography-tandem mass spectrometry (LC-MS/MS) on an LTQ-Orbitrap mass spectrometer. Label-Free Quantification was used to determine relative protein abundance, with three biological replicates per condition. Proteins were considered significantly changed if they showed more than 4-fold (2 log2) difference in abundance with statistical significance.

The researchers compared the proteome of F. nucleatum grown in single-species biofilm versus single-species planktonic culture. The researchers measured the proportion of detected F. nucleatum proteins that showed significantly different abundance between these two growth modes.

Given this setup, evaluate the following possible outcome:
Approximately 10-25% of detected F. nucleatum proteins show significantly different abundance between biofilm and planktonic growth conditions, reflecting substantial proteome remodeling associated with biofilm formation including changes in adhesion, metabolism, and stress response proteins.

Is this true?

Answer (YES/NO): NO